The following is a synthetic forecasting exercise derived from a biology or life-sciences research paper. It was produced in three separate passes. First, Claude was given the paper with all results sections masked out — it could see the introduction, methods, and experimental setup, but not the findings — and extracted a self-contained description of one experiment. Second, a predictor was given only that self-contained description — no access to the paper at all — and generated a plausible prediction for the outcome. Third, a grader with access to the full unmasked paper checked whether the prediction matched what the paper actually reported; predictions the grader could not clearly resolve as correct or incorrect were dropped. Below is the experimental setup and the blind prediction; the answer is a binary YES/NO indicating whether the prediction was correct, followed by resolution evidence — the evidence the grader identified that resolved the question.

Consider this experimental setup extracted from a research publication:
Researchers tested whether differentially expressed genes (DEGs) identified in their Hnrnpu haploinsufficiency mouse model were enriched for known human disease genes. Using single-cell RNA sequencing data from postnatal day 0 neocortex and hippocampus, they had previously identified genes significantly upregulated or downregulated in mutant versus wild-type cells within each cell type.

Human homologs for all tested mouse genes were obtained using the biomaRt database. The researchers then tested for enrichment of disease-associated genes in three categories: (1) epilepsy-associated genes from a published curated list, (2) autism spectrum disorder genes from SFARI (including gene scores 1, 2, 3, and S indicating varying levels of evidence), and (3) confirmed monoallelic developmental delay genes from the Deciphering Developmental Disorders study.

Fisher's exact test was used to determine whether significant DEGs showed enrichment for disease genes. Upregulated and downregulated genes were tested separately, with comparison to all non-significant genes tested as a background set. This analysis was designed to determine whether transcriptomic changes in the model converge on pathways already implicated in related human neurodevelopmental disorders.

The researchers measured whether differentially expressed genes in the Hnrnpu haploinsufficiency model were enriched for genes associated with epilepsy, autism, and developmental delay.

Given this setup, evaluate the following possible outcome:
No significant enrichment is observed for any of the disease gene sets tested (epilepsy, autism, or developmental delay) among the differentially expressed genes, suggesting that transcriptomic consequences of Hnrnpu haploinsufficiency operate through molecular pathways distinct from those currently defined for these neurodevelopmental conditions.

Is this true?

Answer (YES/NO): NO